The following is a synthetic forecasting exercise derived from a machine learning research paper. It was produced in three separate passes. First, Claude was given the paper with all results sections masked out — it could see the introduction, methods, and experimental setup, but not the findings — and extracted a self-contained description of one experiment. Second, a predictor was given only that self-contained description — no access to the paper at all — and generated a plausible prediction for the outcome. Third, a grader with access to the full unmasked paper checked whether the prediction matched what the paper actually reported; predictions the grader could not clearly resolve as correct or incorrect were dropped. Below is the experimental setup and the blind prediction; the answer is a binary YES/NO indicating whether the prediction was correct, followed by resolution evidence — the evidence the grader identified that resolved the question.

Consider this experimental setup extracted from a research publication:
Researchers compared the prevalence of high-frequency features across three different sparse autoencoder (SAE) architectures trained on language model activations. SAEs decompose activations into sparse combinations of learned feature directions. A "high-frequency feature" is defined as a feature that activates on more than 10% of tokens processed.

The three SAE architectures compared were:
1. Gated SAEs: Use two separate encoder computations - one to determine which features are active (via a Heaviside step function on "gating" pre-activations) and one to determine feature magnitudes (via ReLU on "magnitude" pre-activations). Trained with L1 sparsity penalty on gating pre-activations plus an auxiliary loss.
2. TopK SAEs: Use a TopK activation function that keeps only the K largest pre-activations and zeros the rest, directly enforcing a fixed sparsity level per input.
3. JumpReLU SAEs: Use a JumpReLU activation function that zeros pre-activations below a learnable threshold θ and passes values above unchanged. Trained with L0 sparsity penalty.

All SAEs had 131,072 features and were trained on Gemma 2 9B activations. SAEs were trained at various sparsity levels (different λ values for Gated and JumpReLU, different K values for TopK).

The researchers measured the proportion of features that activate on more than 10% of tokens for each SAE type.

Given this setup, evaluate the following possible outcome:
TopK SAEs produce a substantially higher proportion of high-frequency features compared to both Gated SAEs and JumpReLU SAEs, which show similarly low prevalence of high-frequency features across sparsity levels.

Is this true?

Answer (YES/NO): NO